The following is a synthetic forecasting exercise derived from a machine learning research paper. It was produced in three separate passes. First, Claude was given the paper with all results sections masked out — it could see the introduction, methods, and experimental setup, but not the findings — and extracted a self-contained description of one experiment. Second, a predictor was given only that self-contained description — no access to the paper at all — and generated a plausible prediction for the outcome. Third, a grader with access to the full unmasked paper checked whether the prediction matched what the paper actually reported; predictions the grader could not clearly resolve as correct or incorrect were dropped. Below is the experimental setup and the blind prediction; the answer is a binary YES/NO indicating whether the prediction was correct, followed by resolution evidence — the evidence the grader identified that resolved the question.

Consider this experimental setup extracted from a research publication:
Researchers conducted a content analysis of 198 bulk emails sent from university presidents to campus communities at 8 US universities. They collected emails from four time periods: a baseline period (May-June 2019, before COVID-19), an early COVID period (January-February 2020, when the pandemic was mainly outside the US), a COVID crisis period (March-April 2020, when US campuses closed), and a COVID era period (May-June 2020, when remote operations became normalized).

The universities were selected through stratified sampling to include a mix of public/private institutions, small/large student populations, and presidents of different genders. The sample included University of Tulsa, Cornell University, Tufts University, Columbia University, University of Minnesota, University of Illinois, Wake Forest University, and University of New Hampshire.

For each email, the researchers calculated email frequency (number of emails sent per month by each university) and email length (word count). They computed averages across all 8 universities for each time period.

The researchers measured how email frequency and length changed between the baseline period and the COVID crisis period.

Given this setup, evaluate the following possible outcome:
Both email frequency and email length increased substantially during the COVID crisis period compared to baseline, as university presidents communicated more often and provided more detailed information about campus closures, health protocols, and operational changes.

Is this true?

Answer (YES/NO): YES